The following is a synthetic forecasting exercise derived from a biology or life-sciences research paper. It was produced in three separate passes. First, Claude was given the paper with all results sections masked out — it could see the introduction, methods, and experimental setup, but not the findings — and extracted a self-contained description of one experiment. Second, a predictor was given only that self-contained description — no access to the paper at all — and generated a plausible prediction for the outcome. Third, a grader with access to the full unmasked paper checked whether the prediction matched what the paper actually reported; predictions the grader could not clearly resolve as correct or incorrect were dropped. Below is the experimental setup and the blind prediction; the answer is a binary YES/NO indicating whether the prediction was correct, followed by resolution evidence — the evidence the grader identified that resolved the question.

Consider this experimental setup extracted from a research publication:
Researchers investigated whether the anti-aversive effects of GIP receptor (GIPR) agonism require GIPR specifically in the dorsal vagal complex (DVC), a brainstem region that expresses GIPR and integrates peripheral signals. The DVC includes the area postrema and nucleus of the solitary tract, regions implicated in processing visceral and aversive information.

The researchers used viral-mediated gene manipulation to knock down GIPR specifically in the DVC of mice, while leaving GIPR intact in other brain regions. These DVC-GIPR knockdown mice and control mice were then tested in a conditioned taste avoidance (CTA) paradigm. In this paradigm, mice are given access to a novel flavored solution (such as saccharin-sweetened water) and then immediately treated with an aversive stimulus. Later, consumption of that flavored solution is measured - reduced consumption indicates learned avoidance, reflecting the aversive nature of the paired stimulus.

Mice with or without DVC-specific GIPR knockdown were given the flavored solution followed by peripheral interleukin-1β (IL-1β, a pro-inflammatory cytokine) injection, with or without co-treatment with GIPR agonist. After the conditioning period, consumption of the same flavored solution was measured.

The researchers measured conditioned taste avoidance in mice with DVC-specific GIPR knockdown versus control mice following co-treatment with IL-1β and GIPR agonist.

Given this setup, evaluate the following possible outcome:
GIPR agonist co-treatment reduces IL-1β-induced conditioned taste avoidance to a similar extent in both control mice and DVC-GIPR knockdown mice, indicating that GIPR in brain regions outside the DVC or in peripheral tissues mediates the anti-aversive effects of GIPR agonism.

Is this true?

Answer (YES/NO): YES